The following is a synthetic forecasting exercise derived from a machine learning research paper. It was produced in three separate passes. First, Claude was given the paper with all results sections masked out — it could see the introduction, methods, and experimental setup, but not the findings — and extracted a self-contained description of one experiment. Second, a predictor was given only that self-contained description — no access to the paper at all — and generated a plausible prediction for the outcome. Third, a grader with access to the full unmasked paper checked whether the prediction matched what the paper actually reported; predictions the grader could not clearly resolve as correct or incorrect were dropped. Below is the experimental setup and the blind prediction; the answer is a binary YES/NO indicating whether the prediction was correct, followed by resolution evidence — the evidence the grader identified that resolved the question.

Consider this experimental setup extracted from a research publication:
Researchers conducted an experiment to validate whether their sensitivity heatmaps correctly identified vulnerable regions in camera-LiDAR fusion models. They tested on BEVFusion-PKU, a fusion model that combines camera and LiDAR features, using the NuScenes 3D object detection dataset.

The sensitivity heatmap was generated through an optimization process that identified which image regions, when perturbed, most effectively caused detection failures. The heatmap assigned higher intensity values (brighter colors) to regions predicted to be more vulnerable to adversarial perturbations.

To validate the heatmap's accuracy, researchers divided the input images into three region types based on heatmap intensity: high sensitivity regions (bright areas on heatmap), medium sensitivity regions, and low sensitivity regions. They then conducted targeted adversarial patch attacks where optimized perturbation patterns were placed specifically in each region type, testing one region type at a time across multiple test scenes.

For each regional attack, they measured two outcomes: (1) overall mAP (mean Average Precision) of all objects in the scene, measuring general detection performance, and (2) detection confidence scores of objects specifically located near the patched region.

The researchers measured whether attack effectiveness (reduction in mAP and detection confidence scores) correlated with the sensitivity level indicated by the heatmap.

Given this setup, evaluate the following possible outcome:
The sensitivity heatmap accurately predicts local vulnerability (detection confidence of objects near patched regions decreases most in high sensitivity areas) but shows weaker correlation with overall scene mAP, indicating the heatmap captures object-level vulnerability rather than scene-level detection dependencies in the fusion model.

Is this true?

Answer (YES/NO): NO